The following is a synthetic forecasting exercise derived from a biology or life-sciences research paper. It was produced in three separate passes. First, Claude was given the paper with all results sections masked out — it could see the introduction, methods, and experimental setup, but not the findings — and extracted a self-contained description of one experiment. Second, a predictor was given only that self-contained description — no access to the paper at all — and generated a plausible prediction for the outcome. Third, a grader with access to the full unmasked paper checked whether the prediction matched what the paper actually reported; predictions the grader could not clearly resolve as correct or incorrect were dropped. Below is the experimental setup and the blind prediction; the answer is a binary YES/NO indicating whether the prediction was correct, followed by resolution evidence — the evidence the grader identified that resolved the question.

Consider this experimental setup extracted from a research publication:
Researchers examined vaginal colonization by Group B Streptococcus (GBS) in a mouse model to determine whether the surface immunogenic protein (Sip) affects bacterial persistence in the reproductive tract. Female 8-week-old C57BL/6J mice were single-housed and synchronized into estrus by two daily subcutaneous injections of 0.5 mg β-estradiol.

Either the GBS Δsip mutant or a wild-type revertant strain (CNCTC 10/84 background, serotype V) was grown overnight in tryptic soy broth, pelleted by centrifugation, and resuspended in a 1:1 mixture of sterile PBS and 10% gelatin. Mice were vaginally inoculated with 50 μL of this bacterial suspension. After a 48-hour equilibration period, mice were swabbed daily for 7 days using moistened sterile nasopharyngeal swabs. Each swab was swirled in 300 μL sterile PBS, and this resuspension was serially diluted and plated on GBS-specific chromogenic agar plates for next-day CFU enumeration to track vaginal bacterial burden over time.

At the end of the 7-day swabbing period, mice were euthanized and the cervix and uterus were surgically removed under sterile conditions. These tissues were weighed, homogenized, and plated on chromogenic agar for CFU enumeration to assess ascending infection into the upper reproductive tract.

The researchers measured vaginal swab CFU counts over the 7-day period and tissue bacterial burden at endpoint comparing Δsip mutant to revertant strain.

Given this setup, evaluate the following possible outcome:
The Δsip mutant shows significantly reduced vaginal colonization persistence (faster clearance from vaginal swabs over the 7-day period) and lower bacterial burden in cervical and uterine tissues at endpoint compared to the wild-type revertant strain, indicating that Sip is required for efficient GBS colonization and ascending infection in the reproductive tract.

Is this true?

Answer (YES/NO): NO